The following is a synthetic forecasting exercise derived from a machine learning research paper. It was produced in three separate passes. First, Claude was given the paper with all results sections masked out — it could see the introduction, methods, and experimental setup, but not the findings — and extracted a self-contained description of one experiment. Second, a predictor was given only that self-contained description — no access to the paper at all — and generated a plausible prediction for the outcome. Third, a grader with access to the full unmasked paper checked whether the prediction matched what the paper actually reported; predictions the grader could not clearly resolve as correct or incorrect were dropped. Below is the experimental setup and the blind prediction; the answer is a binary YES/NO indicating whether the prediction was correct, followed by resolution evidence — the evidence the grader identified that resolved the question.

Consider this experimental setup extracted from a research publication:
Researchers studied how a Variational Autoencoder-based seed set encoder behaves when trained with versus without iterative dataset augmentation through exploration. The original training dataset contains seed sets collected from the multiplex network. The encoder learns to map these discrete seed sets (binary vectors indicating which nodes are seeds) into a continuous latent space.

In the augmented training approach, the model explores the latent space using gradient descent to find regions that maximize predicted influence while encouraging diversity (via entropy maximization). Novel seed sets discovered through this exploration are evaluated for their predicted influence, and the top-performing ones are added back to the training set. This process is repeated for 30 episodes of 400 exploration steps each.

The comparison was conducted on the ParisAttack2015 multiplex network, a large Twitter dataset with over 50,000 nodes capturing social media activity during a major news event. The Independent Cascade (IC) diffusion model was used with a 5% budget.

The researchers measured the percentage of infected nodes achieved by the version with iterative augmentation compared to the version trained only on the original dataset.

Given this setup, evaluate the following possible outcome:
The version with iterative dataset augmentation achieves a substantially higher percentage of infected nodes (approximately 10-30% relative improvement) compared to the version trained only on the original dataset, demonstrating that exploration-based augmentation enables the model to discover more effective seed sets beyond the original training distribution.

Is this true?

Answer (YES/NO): NO